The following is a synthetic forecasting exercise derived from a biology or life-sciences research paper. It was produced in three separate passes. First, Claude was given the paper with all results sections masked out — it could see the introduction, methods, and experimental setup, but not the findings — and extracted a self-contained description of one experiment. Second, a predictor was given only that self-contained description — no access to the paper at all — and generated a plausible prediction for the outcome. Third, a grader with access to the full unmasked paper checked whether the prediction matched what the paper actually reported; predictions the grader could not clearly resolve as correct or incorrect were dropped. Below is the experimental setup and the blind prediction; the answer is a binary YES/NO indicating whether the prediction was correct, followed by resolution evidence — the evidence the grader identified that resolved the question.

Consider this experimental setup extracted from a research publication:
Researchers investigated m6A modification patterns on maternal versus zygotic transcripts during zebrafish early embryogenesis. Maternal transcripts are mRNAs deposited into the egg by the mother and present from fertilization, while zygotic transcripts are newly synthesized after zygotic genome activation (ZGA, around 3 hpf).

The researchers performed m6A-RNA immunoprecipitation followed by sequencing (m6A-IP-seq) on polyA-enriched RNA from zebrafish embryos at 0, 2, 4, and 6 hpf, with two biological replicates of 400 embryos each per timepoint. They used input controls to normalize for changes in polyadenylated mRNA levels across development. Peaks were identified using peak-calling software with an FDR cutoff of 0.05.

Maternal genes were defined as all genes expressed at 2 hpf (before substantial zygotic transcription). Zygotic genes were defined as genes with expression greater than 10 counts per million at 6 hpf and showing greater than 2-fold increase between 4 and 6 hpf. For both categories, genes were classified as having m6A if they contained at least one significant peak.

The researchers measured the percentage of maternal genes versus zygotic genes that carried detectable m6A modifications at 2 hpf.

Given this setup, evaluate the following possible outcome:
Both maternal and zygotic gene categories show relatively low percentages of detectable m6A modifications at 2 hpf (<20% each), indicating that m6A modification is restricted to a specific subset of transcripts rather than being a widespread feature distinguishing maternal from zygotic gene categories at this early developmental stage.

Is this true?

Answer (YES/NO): NO